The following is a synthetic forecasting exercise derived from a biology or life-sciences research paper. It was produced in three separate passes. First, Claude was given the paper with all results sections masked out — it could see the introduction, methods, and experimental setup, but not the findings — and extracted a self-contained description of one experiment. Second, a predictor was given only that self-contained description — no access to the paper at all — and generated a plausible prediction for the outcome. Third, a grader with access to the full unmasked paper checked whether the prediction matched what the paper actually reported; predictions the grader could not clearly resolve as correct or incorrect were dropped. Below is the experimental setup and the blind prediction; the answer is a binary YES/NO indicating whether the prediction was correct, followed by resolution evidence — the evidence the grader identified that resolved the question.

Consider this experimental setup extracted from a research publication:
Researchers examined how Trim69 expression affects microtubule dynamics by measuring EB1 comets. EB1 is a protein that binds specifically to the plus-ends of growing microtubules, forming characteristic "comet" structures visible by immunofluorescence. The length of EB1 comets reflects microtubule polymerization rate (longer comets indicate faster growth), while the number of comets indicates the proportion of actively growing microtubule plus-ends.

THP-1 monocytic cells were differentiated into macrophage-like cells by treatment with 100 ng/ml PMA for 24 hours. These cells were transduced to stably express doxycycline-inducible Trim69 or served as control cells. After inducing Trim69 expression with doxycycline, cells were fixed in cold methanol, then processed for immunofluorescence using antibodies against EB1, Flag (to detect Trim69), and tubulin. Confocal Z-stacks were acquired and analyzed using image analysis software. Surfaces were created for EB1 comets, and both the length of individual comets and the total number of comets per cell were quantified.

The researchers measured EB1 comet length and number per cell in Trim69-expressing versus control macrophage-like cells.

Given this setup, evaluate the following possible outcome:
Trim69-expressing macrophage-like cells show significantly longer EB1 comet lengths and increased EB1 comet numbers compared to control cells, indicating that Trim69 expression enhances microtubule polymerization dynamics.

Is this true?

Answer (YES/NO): NO